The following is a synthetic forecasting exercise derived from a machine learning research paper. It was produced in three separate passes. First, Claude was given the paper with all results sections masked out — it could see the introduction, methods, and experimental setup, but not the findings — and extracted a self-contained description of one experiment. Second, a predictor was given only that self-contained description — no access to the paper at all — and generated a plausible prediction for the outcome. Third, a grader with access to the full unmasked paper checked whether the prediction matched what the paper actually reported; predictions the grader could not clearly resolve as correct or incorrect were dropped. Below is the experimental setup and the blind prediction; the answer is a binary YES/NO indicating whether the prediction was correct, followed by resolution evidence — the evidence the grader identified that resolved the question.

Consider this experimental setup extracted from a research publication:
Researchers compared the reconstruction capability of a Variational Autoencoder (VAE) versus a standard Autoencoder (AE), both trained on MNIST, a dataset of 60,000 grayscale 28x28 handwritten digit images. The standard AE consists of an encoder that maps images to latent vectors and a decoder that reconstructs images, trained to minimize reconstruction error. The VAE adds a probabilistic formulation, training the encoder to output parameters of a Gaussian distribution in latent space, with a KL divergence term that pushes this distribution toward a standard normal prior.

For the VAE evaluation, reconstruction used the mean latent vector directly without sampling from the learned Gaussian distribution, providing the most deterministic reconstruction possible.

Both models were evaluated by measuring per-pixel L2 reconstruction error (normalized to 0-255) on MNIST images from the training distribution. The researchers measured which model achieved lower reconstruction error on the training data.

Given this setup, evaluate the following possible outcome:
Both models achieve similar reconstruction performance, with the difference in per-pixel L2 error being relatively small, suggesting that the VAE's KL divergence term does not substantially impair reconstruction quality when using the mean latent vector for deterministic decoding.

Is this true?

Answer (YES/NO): NO